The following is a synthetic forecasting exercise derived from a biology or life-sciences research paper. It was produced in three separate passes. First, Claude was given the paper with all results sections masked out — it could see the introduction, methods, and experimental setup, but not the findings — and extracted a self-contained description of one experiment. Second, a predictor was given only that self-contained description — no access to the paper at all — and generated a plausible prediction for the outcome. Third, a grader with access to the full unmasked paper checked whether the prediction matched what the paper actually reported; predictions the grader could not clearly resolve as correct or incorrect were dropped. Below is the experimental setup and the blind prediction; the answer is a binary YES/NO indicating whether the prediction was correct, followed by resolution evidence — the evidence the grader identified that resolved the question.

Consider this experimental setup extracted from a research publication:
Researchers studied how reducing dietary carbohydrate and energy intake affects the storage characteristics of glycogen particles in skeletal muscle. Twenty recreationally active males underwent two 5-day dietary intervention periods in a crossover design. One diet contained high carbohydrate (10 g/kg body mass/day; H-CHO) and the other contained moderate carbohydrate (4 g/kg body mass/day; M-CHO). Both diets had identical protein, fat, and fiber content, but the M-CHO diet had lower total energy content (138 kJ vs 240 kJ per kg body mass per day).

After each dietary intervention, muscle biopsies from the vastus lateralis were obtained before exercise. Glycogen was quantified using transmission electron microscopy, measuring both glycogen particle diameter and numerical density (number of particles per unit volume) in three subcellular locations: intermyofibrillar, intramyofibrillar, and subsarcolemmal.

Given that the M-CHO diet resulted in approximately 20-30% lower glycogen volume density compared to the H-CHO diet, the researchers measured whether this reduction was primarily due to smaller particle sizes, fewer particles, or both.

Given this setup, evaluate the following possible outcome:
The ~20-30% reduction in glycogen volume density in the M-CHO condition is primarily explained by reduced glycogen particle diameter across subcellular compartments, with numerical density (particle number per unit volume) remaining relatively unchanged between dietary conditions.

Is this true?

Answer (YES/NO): NO